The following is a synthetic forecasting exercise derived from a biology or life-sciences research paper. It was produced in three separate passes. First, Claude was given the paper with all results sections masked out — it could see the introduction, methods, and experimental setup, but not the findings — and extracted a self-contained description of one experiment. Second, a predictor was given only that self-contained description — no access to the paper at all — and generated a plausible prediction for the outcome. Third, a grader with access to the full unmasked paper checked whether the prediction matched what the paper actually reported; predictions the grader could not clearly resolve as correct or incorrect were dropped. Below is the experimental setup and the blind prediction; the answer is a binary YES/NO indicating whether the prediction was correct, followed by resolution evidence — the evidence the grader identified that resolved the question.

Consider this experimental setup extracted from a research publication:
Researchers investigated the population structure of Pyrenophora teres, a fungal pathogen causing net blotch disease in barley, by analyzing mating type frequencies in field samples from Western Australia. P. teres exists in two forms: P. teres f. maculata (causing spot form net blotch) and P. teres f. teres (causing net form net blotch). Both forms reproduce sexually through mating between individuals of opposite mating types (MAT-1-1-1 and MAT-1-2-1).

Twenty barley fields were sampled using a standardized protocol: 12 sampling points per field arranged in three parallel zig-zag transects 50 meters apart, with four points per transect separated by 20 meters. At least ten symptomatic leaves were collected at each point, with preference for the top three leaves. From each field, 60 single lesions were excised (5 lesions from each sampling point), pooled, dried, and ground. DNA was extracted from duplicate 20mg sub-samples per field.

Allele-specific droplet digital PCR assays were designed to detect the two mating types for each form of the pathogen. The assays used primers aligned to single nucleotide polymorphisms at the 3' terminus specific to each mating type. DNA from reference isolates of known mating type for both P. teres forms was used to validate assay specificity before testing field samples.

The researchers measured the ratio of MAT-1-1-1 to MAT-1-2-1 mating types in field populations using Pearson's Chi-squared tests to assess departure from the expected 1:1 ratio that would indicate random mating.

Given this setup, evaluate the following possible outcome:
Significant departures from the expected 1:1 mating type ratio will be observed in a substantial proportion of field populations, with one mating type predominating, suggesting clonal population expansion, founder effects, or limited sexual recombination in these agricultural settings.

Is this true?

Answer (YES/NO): YES